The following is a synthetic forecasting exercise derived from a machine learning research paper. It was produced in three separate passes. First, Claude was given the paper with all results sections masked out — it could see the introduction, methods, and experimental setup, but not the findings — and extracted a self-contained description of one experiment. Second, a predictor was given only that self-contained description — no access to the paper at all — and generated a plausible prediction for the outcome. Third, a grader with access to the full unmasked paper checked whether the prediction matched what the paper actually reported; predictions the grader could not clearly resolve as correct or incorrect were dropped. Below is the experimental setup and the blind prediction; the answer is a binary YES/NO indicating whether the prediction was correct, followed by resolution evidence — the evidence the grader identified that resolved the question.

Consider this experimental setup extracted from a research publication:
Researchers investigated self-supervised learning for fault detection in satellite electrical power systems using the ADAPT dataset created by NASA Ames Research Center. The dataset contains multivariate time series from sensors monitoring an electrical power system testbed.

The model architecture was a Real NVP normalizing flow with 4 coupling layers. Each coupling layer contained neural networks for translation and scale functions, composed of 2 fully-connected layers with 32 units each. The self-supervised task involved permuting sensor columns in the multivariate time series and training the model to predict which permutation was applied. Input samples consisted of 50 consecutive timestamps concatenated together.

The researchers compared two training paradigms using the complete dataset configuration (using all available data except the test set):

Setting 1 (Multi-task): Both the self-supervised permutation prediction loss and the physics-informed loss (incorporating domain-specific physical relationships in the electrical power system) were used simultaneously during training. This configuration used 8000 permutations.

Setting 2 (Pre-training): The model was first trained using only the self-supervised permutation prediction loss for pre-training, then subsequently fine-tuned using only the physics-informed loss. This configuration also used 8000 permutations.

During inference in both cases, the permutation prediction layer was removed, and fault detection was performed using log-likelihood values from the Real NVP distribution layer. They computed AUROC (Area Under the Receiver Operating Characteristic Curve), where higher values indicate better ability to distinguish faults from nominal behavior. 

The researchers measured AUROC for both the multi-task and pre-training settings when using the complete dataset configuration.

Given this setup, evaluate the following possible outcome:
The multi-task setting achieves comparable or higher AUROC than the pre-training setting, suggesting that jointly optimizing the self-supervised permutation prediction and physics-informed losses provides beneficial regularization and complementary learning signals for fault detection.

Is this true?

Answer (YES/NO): NO